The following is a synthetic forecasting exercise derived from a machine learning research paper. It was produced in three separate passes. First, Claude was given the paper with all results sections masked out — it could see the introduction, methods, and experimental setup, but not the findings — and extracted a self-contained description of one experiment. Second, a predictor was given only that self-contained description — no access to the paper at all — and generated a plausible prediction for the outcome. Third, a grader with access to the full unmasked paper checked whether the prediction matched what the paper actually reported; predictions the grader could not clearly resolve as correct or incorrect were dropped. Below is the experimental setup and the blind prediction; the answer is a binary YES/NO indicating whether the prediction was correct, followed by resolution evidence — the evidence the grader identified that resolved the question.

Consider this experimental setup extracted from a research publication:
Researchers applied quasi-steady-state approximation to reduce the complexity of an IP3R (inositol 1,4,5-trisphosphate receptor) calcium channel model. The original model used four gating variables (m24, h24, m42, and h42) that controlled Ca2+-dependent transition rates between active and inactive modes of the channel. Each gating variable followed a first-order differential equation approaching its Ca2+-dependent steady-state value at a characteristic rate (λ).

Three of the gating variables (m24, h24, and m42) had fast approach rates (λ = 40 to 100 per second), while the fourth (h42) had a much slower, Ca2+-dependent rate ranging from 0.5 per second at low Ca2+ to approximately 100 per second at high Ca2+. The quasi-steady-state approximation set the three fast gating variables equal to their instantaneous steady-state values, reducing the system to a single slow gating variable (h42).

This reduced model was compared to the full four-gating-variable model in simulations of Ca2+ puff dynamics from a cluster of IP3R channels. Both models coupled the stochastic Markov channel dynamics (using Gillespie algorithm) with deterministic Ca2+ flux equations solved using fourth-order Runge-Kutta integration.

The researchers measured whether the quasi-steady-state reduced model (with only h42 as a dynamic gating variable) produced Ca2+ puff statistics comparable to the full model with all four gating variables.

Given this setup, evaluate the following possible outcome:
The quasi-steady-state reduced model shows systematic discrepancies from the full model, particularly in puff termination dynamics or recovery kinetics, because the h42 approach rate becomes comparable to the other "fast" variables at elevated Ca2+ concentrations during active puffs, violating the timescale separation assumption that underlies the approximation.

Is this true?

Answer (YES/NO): NO